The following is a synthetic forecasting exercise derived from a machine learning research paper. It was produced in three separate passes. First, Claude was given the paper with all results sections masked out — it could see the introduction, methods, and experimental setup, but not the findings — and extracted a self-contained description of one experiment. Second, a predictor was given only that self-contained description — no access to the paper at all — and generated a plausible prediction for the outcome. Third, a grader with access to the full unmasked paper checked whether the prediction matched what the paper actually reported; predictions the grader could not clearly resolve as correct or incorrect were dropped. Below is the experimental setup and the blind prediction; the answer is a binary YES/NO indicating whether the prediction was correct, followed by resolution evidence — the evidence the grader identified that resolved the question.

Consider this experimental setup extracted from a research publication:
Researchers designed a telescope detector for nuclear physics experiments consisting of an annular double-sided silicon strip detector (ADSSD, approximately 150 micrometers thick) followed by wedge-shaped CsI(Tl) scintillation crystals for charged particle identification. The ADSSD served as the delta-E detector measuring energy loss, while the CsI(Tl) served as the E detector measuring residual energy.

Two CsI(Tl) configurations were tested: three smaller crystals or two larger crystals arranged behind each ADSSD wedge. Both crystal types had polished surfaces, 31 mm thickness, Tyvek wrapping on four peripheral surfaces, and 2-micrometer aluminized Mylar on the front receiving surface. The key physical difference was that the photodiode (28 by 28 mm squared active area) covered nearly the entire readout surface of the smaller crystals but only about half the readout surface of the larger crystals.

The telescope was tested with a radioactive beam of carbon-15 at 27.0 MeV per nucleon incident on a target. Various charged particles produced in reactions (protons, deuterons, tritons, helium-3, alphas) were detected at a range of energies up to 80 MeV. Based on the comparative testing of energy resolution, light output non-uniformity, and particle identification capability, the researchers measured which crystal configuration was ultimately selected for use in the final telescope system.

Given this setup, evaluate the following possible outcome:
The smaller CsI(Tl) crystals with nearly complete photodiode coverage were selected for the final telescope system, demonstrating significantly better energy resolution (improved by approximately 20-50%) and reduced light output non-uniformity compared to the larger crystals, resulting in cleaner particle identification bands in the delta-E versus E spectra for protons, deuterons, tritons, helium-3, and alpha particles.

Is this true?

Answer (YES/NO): NO